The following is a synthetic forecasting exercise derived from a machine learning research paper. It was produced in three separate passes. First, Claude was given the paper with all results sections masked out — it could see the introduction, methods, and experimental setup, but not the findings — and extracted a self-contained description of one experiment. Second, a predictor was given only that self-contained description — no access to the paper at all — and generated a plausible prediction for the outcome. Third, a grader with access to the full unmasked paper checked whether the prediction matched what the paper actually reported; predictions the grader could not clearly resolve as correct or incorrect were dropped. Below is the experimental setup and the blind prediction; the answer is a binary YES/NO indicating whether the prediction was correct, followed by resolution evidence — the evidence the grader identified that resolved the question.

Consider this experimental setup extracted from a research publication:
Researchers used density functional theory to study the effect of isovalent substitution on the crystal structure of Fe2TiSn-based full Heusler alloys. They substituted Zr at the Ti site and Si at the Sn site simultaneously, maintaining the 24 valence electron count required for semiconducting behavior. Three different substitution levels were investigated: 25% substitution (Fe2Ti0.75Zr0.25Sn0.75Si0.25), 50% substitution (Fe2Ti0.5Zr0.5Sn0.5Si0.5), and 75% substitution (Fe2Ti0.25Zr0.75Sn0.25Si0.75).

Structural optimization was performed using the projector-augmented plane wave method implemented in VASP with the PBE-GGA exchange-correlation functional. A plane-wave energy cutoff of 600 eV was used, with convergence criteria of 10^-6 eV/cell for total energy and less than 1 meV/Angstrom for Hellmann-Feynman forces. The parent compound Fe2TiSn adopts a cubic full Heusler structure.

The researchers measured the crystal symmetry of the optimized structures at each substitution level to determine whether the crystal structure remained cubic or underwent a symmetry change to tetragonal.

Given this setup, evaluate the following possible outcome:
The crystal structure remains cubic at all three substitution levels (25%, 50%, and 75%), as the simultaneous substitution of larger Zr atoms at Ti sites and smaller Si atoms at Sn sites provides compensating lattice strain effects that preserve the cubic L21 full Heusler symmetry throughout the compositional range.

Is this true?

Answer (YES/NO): NO